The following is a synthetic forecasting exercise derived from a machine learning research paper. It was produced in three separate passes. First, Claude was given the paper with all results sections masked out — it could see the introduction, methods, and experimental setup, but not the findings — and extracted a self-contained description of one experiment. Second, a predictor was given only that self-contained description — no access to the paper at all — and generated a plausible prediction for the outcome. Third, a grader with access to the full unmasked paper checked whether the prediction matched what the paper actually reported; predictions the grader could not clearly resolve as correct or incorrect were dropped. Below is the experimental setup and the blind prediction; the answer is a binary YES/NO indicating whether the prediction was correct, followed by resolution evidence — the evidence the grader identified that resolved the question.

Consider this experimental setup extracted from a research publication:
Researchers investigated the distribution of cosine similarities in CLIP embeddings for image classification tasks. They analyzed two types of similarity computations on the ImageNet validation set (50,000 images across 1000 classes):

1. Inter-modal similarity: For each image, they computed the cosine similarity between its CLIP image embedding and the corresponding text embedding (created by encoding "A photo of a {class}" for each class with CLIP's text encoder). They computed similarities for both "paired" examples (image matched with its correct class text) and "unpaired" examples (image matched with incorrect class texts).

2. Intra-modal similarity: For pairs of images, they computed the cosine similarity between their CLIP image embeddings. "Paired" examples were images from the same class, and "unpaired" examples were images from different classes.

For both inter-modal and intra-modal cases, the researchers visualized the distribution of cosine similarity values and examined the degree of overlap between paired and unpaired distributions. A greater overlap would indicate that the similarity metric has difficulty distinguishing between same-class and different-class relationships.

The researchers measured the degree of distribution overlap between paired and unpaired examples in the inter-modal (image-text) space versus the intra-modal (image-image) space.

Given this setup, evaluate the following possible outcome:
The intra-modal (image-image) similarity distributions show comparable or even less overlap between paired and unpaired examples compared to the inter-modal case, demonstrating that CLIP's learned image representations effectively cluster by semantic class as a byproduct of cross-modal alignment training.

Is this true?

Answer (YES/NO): NO